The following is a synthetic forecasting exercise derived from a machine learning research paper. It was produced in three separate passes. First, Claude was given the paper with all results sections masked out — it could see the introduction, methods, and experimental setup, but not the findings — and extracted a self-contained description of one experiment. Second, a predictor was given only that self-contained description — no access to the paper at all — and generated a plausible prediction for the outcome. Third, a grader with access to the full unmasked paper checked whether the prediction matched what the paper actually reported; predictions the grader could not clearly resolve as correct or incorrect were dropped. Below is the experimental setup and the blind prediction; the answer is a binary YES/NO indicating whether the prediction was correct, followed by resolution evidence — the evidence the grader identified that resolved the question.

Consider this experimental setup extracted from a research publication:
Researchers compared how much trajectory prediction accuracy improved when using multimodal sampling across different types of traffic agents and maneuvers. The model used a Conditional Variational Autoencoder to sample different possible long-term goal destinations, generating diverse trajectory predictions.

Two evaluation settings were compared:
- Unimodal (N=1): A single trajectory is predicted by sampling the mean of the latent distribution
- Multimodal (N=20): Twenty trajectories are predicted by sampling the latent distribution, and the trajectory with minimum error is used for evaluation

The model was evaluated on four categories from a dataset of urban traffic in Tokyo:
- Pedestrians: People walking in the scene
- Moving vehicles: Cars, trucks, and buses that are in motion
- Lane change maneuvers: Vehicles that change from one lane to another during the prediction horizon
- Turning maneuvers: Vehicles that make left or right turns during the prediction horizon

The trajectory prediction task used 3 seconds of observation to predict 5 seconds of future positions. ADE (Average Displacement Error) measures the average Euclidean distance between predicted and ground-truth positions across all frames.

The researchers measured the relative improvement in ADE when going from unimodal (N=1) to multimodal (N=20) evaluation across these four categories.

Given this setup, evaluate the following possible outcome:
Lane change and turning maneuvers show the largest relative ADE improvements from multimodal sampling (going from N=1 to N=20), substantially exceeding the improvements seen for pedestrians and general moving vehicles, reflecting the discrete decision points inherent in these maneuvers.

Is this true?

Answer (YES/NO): NO